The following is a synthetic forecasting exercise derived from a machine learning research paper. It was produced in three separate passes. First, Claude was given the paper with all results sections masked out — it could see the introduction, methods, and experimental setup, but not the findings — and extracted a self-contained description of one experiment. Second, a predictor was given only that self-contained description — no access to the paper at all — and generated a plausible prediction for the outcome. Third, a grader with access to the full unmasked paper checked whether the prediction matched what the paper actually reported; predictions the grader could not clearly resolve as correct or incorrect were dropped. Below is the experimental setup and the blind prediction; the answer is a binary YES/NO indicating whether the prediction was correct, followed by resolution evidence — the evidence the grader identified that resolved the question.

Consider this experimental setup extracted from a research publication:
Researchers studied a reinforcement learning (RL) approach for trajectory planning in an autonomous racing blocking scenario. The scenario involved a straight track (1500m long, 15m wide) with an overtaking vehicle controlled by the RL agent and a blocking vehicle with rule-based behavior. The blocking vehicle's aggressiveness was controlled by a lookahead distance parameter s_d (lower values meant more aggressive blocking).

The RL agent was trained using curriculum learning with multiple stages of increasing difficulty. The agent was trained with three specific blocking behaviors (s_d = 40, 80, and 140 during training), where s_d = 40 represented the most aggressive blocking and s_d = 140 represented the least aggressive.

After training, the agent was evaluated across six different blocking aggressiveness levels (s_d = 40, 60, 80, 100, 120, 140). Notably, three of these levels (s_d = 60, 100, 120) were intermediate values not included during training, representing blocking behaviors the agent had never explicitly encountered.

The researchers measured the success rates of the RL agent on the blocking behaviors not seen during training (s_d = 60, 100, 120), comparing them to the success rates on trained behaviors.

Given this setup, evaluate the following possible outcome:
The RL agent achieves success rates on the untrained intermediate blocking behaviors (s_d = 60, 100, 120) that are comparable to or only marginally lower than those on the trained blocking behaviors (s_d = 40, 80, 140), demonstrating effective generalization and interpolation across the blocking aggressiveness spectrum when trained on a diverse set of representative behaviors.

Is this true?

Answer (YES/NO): YES